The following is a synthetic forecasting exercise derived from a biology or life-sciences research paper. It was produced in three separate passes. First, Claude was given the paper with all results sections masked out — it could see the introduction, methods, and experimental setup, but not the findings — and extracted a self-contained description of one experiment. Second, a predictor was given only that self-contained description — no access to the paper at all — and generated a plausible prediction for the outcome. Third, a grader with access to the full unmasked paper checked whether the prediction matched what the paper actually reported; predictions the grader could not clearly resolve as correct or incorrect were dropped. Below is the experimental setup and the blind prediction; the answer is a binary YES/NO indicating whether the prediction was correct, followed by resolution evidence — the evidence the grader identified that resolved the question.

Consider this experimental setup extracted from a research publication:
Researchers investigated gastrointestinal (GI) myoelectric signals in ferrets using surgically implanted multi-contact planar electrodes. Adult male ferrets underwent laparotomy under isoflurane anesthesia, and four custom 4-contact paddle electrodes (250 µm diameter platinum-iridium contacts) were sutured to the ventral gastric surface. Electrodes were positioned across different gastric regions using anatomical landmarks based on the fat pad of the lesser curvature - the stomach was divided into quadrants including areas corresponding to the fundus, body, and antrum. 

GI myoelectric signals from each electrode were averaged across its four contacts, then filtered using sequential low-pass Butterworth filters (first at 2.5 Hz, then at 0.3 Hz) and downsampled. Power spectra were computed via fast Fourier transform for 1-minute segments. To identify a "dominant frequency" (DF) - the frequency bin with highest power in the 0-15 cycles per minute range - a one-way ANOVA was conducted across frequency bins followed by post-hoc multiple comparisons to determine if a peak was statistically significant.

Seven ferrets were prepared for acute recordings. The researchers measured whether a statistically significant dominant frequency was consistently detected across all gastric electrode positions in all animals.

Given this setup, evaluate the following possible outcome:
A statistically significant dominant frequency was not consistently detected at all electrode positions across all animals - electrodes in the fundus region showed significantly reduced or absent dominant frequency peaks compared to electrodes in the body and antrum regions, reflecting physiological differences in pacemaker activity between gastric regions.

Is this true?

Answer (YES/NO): NO